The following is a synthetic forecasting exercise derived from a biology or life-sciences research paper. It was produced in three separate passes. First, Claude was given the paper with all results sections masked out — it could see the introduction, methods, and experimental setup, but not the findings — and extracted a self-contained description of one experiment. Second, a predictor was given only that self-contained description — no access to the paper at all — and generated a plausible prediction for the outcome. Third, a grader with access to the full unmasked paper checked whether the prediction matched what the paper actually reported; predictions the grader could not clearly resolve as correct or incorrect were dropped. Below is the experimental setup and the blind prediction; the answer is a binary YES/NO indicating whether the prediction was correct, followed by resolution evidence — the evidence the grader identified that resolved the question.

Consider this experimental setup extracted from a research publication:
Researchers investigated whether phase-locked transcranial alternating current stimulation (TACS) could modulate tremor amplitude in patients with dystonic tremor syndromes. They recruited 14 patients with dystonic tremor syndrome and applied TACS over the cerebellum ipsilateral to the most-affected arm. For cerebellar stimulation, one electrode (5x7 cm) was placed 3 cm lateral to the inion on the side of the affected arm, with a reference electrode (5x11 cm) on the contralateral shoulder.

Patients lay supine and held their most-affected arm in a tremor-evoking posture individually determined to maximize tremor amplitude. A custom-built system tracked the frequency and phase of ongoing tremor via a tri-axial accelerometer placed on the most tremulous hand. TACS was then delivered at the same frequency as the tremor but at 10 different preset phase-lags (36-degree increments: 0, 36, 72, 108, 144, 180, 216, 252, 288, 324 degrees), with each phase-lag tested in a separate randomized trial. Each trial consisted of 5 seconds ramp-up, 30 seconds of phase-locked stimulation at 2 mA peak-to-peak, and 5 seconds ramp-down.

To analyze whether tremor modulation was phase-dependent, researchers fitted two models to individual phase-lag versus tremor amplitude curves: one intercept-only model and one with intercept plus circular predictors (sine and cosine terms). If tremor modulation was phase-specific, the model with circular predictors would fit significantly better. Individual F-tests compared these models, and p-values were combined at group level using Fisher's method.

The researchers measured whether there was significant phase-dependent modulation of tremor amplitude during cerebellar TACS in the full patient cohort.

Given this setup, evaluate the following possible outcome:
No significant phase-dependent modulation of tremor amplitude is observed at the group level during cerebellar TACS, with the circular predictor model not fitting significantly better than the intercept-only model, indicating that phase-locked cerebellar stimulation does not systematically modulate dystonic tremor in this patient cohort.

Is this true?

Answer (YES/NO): YES